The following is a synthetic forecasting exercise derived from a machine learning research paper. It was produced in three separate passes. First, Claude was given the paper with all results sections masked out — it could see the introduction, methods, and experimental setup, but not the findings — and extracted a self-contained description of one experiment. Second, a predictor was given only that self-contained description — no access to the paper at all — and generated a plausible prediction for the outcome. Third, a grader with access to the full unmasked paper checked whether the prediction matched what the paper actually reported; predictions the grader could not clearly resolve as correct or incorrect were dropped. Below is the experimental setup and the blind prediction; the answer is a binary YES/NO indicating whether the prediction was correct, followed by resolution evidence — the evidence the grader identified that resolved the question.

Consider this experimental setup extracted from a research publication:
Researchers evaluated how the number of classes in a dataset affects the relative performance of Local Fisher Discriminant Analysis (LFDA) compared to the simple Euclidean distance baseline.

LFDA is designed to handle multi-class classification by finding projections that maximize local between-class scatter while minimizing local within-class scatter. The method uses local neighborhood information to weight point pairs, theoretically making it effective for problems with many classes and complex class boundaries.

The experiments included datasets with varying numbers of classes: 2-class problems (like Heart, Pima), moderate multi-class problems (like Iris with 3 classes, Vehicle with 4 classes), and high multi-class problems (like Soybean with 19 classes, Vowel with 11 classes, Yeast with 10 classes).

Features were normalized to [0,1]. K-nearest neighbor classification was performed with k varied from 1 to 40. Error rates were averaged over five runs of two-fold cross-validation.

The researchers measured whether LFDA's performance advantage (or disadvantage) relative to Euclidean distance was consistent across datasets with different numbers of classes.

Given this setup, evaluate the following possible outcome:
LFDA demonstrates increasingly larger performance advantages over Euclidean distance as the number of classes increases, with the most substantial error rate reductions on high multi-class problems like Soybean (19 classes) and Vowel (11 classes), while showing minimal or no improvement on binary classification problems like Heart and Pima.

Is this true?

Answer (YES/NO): NO